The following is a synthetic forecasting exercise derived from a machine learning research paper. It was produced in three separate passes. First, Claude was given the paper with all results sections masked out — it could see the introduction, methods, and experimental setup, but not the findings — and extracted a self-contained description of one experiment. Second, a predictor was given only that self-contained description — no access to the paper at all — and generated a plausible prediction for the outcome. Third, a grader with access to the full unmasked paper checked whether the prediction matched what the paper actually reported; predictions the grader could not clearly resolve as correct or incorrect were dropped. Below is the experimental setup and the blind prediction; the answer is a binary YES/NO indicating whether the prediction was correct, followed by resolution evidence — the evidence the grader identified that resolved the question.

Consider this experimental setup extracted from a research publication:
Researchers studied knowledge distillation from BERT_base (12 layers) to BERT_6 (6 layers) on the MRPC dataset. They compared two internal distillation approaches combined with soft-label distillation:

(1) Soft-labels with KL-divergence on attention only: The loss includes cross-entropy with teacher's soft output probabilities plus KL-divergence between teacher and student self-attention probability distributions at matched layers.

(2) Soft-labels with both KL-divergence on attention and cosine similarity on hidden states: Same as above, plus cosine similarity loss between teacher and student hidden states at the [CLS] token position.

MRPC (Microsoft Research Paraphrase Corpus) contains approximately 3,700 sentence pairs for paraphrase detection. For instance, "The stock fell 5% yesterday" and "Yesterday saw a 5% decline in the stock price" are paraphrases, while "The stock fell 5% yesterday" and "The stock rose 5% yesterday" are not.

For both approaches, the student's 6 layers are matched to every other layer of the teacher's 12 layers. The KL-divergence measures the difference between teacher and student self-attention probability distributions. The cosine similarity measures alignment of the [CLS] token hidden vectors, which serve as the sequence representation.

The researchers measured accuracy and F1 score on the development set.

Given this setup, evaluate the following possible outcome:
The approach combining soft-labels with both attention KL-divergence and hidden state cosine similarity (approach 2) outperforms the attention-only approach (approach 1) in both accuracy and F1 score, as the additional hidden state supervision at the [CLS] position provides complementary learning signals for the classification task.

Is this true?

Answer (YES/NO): NO